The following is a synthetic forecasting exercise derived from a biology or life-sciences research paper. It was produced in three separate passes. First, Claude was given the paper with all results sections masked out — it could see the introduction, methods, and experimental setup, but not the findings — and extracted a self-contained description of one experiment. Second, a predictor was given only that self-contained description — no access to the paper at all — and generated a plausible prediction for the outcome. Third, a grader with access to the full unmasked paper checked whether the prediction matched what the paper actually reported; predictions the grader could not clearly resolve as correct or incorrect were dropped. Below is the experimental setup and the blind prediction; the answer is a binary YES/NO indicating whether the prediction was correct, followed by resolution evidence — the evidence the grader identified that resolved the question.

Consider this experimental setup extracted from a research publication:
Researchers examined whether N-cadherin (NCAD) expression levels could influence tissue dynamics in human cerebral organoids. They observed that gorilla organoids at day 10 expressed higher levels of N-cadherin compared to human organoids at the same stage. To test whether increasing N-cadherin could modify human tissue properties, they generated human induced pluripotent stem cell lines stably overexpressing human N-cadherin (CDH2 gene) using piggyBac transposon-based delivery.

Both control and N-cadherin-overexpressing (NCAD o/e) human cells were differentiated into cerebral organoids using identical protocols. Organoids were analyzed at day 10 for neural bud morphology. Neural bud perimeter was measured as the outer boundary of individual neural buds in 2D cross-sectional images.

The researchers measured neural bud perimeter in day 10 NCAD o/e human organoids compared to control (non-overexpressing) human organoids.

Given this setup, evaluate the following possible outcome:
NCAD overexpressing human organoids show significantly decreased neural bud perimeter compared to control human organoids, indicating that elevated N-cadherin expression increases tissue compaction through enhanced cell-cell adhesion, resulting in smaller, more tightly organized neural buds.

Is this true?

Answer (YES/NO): YES